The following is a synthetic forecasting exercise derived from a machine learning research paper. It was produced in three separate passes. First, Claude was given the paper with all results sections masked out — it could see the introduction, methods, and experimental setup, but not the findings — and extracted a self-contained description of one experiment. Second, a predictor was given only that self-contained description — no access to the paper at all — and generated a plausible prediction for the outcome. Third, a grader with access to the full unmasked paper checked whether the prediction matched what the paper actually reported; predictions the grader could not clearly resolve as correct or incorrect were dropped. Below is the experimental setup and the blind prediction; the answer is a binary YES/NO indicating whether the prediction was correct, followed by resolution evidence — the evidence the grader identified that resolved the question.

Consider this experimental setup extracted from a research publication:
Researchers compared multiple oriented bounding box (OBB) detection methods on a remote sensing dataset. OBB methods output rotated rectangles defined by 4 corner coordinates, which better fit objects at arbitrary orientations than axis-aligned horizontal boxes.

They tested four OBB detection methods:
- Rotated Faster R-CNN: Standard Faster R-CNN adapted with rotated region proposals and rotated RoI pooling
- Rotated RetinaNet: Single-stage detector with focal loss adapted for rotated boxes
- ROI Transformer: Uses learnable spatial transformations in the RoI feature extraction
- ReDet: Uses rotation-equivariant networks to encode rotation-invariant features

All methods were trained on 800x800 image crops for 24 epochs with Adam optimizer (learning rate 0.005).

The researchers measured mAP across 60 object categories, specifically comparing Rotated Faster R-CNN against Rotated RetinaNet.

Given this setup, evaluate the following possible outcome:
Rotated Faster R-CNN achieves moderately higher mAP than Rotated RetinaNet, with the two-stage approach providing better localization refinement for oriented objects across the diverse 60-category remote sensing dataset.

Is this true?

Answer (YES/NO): NO